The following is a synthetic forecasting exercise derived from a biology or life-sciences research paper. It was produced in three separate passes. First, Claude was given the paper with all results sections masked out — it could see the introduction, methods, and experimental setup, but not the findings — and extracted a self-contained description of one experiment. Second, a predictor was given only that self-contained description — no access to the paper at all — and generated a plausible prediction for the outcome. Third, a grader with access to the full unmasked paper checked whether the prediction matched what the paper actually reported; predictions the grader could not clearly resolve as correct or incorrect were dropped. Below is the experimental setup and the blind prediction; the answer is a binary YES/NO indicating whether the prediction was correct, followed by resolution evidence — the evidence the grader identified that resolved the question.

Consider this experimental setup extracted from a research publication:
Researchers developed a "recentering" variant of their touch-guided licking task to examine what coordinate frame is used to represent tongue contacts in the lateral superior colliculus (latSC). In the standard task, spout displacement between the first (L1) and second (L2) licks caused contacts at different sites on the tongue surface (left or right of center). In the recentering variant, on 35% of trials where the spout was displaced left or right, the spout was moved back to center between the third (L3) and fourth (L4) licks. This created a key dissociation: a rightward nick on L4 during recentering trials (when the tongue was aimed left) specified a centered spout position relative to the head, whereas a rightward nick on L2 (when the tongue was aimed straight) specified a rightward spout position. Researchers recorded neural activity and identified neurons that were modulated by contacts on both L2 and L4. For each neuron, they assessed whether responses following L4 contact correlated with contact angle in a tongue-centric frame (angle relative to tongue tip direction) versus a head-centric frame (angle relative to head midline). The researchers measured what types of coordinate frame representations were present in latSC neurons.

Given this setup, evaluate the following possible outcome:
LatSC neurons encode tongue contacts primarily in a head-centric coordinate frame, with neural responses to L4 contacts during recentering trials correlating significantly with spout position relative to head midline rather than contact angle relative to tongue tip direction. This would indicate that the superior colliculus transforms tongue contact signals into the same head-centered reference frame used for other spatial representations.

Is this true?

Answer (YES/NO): NO